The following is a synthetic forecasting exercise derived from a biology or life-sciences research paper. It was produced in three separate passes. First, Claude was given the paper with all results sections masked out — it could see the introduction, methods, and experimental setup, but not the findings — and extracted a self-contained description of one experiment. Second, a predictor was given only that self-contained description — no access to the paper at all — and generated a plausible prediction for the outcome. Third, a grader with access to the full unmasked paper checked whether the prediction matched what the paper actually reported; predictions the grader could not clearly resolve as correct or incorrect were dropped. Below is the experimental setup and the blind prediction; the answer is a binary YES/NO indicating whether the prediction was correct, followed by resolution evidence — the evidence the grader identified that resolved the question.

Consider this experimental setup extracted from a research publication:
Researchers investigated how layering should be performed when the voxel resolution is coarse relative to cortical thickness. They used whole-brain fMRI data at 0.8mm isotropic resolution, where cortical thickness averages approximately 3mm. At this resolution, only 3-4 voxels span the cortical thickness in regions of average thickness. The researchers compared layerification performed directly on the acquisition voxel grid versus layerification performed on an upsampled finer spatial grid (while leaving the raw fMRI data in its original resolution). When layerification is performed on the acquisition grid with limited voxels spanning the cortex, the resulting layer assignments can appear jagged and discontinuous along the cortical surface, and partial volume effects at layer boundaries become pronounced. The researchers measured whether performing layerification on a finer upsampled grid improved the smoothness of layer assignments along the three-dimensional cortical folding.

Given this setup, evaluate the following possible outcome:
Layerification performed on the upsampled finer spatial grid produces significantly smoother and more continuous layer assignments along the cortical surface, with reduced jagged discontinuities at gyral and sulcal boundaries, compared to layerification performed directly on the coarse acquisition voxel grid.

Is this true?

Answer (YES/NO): YES